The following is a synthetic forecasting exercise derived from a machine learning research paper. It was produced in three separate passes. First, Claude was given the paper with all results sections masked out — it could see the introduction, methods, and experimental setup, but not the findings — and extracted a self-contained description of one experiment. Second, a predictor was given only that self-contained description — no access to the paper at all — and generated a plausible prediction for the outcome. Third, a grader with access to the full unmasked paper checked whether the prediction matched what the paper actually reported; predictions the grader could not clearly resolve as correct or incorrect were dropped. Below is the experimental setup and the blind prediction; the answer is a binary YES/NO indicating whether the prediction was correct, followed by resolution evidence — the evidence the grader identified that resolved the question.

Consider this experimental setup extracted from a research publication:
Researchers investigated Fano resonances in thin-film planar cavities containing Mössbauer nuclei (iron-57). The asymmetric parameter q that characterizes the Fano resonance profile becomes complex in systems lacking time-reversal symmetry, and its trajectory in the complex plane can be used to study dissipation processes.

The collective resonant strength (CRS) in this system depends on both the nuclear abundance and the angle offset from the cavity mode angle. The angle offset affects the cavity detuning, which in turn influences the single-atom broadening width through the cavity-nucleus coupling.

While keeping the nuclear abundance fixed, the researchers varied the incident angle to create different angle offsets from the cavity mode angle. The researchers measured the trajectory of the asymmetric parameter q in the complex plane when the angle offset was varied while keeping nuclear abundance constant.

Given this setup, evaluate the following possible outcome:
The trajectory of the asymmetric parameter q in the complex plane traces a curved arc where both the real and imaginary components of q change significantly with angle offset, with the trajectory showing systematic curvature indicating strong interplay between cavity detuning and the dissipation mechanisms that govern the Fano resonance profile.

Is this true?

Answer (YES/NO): YES